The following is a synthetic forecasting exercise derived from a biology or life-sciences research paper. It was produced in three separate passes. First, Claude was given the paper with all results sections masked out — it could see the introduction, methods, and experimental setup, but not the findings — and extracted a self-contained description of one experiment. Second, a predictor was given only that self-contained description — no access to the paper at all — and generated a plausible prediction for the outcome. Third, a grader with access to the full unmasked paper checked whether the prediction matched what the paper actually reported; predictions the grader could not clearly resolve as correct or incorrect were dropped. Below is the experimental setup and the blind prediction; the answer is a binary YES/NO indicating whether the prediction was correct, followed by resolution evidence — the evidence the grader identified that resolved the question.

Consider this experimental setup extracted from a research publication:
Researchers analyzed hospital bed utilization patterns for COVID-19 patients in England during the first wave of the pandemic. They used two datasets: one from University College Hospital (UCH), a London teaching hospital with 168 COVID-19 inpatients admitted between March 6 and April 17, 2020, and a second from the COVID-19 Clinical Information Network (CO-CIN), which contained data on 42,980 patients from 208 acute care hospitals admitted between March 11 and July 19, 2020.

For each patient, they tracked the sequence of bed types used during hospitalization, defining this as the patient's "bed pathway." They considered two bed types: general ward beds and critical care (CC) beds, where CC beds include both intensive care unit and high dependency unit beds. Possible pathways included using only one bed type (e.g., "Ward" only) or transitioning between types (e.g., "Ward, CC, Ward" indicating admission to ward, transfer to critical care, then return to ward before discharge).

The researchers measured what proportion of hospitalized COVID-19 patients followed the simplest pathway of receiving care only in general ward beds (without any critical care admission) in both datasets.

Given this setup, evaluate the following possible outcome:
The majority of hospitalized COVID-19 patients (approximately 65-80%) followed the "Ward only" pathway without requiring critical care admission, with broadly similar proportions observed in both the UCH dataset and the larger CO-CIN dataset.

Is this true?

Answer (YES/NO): NO